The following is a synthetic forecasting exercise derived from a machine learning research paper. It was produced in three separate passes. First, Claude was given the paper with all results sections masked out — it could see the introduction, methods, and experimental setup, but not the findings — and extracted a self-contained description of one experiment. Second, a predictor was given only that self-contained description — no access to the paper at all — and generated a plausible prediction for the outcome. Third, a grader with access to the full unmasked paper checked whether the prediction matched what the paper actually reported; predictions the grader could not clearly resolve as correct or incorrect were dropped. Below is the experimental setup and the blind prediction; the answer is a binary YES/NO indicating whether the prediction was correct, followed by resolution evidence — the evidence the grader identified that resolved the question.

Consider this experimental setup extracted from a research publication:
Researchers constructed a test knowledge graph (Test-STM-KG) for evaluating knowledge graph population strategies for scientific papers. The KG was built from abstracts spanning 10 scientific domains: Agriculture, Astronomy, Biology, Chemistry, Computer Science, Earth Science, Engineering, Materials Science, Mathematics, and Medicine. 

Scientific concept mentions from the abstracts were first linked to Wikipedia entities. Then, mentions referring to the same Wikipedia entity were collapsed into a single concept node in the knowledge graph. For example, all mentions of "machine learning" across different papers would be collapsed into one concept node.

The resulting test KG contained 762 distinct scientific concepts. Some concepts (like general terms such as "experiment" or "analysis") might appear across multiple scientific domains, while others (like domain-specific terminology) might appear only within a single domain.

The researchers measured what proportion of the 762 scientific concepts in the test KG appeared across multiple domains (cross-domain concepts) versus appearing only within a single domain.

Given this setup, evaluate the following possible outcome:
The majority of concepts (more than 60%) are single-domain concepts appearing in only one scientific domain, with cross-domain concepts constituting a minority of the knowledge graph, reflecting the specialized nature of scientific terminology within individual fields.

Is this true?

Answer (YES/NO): YES